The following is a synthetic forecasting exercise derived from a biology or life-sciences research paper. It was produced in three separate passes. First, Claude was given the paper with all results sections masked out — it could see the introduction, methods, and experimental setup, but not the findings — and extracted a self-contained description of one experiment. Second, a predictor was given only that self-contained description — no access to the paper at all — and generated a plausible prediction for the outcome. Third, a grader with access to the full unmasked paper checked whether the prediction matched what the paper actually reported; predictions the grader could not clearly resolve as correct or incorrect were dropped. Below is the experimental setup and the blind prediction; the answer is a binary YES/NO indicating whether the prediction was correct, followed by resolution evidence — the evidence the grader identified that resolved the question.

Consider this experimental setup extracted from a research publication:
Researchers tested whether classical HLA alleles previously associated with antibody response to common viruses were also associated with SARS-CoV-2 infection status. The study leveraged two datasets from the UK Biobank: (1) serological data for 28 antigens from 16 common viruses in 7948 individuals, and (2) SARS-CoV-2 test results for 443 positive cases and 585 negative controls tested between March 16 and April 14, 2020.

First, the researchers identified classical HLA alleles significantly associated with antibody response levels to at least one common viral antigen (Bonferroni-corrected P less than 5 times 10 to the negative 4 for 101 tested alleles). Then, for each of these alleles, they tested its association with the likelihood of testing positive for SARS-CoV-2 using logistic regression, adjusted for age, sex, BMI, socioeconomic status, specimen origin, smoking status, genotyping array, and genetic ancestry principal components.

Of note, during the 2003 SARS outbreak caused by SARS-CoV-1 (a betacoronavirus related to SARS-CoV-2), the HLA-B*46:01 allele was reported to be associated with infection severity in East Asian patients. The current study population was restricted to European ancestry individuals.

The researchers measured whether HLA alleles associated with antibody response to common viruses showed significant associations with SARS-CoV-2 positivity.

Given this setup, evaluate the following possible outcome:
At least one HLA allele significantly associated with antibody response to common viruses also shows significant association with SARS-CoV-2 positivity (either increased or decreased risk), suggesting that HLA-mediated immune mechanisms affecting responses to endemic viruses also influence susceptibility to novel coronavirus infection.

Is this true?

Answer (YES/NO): YES